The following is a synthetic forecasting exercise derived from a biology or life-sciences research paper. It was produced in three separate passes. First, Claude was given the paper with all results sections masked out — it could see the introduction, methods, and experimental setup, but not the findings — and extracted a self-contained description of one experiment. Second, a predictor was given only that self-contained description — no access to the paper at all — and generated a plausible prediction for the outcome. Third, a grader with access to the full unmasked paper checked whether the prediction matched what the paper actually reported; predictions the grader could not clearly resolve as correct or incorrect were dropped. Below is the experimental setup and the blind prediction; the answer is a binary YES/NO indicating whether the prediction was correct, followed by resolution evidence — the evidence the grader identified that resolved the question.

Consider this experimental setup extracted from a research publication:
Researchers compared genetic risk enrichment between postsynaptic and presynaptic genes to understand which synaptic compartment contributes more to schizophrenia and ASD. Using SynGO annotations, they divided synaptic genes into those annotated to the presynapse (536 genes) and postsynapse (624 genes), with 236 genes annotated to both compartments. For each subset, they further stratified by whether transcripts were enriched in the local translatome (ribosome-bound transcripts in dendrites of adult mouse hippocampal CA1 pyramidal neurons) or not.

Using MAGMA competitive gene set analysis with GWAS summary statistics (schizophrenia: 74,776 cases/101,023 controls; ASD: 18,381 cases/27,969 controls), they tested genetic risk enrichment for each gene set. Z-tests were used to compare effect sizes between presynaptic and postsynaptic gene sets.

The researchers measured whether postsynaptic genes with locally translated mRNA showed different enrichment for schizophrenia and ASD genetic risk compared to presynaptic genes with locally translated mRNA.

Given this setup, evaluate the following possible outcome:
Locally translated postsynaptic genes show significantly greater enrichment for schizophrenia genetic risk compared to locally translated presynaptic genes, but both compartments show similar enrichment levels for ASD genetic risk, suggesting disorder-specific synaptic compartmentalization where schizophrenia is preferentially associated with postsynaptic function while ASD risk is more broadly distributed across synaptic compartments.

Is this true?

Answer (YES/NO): NO